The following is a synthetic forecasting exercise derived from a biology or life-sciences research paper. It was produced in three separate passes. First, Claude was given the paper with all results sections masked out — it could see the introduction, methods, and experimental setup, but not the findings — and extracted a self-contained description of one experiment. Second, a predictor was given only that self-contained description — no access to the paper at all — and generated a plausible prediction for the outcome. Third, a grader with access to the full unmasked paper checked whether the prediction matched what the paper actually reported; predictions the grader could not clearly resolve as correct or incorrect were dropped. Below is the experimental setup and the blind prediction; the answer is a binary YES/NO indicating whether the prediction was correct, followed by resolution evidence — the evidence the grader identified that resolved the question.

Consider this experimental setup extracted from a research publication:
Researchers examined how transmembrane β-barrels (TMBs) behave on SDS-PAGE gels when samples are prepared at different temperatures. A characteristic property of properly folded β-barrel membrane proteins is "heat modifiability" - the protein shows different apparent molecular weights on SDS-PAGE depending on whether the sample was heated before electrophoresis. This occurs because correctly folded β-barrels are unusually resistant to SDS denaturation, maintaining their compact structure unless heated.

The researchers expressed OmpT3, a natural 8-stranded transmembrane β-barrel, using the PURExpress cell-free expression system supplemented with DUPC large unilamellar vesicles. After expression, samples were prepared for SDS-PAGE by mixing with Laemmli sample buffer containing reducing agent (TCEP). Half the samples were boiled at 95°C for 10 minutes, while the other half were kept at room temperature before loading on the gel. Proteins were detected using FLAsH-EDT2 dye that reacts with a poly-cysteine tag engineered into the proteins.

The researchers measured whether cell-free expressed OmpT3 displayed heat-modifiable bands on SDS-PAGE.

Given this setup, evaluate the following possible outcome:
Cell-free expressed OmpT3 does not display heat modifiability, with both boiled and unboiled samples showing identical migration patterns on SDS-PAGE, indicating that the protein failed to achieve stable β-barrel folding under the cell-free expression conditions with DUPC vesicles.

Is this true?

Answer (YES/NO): NO